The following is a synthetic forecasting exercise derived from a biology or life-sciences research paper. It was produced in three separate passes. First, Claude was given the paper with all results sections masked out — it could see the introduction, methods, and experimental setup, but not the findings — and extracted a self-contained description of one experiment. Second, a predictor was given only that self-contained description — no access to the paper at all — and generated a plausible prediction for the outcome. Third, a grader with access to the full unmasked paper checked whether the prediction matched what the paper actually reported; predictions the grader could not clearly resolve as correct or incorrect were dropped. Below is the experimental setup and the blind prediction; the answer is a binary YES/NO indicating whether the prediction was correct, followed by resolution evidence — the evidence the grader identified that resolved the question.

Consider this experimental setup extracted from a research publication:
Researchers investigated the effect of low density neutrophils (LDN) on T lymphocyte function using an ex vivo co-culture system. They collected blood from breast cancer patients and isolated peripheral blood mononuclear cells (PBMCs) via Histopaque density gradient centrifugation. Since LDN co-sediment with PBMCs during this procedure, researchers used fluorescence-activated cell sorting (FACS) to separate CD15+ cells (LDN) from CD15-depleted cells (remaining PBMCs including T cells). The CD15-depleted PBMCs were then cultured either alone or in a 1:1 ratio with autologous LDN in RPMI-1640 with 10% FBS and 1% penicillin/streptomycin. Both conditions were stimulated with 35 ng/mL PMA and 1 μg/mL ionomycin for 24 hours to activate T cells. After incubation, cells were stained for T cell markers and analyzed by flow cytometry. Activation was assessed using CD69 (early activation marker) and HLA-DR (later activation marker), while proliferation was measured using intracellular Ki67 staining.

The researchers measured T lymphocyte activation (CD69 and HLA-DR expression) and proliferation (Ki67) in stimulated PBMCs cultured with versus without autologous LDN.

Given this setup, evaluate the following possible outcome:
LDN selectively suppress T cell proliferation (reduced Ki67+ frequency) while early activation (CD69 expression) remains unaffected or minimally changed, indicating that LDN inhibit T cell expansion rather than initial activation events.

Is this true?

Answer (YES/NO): NO